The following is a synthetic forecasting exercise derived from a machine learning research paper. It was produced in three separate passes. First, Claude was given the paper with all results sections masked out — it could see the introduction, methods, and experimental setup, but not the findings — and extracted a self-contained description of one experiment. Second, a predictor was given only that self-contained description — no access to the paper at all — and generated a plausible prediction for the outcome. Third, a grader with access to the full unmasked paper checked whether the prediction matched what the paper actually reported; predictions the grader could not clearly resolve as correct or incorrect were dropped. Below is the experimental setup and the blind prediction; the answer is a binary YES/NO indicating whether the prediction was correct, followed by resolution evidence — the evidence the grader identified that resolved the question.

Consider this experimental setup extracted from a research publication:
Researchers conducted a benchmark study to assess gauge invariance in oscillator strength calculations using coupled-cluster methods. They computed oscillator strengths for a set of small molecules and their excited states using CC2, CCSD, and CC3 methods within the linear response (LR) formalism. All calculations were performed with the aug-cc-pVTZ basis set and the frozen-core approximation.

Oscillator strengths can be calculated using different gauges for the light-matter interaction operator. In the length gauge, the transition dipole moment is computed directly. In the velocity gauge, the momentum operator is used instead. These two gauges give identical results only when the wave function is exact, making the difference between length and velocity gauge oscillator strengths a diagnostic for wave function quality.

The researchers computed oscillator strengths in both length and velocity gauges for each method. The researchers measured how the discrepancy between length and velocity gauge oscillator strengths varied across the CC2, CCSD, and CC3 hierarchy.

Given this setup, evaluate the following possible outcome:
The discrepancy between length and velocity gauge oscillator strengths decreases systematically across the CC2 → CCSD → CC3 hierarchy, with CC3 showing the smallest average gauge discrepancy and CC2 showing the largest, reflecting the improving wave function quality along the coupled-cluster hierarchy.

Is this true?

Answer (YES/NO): YES